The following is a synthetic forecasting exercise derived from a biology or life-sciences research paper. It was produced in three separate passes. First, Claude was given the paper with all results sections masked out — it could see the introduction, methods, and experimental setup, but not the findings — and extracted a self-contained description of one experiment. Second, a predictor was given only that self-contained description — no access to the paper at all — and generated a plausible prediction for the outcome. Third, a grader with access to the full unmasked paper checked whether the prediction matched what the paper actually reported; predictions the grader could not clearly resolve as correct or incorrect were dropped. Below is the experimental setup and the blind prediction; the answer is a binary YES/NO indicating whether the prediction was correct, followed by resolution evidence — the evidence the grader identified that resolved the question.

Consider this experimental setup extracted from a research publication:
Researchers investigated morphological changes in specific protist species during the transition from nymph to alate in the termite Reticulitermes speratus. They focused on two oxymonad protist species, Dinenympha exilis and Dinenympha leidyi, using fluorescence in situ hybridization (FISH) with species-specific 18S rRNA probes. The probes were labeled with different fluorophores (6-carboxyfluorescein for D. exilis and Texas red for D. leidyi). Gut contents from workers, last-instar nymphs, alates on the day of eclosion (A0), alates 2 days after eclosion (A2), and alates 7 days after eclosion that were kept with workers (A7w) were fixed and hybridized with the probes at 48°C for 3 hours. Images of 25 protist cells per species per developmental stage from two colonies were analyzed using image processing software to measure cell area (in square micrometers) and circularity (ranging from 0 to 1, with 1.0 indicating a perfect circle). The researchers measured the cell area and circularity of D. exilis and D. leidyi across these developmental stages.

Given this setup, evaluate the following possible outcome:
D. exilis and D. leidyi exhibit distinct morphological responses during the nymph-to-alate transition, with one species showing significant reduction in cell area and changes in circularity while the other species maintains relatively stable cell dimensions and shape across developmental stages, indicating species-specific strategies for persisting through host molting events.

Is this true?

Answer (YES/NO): YES